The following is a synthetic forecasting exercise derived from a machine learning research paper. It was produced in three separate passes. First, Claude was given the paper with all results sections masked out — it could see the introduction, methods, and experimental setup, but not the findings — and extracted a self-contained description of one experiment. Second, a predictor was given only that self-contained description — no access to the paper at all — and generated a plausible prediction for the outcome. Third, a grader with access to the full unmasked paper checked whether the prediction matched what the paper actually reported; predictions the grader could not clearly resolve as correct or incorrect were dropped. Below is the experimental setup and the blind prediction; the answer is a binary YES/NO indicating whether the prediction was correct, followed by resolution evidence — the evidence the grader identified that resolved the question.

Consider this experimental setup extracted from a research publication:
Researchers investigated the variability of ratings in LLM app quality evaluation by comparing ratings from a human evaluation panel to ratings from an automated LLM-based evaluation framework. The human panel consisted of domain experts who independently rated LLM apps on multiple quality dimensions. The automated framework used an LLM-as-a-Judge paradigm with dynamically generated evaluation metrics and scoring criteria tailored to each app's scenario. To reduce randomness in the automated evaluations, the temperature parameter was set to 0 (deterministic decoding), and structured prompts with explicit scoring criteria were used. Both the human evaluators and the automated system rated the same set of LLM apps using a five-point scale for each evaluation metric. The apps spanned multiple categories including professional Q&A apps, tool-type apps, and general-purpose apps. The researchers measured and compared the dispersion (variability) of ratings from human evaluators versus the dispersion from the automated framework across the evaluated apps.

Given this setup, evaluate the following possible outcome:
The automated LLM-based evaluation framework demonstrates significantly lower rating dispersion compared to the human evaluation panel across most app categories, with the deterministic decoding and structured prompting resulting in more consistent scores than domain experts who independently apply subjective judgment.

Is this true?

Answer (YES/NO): YES